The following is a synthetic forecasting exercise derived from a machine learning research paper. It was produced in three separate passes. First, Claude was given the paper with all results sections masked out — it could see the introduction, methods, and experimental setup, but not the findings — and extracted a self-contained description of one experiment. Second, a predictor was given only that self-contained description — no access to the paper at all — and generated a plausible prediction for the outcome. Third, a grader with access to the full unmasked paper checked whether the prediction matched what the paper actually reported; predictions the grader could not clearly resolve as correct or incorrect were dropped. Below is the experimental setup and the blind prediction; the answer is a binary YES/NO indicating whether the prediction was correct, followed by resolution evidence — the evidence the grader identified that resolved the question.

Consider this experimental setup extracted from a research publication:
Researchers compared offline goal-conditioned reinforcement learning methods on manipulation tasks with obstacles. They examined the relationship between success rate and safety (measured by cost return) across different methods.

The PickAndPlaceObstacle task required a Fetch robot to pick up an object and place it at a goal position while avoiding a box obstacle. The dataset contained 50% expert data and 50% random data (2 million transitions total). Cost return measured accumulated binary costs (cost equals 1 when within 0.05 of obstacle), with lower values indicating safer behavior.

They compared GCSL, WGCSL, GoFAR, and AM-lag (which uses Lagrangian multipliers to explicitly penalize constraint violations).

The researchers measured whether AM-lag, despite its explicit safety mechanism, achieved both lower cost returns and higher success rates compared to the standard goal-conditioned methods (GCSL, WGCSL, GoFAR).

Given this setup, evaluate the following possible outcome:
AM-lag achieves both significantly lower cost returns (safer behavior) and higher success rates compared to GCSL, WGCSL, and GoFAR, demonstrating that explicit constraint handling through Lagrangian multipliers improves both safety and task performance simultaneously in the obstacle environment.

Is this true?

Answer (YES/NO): NO